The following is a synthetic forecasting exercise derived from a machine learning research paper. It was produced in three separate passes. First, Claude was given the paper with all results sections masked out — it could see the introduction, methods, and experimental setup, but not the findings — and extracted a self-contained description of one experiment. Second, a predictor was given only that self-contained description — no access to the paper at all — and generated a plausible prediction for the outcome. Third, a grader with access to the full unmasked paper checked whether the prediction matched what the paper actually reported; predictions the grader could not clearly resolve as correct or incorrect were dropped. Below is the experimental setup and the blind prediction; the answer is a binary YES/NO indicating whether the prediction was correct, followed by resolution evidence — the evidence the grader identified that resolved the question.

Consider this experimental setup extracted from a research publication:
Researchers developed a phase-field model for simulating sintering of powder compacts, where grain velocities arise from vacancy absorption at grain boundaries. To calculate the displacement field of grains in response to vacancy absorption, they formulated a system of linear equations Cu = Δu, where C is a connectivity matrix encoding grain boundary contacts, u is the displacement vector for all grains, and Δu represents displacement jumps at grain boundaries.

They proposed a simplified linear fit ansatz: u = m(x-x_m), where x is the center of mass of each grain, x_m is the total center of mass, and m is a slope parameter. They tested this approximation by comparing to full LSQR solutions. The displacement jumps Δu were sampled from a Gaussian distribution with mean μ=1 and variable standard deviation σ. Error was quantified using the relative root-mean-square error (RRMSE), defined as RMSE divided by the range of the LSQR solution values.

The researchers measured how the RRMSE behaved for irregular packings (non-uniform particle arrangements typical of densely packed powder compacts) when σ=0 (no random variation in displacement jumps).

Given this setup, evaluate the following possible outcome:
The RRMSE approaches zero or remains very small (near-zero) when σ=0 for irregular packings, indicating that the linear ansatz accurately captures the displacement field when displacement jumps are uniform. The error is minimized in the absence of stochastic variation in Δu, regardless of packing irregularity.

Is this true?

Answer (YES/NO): NO